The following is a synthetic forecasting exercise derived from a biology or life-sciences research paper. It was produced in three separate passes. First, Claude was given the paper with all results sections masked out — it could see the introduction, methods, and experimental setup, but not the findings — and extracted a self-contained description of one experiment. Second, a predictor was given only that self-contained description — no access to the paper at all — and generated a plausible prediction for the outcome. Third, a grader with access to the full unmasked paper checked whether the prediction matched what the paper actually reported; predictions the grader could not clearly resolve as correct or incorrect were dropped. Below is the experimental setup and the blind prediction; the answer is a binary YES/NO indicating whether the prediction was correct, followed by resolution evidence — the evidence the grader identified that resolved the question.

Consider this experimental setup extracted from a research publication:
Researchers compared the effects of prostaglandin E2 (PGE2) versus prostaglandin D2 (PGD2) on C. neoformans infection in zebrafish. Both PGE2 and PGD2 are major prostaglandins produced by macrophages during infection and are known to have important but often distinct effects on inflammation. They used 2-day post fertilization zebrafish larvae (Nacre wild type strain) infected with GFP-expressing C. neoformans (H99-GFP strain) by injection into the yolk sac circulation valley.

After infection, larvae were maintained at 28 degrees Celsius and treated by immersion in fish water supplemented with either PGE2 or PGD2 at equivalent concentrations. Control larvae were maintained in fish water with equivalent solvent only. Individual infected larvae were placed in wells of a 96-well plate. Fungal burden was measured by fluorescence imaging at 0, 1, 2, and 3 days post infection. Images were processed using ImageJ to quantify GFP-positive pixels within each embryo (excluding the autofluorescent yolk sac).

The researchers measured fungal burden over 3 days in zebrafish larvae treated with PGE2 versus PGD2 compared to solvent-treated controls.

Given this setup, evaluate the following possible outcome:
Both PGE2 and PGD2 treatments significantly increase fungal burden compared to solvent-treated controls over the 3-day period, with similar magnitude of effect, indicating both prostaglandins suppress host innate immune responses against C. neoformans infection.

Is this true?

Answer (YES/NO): NO